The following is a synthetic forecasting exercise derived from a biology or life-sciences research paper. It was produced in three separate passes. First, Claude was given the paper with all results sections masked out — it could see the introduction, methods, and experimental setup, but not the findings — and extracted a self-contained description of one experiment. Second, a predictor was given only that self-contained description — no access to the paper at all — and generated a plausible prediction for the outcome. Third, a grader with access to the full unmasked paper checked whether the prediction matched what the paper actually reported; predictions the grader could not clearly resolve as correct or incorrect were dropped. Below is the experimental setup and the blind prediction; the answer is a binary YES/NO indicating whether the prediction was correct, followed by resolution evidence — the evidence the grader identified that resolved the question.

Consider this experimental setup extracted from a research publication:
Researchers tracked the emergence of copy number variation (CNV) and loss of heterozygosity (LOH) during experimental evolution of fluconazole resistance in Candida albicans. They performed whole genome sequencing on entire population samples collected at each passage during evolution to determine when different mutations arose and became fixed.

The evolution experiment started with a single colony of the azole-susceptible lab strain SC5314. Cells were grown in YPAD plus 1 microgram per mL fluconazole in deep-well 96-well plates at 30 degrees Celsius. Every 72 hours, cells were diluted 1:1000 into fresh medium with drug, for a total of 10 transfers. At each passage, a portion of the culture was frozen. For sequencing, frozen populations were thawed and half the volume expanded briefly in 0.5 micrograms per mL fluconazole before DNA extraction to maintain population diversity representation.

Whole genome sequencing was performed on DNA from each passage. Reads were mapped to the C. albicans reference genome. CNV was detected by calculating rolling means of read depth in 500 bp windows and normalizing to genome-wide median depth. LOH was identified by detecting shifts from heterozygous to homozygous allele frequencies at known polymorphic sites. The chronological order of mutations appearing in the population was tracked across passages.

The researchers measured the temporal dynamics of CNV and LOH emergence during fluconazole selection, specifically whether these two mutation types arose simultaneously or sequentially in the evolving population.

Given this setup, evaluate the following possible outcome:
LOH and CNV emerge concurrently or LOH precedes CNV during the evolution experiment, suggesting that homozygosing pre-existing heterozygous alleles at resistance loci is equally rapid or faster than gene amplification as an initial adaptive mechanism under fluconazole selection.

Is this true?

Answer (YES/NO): NO